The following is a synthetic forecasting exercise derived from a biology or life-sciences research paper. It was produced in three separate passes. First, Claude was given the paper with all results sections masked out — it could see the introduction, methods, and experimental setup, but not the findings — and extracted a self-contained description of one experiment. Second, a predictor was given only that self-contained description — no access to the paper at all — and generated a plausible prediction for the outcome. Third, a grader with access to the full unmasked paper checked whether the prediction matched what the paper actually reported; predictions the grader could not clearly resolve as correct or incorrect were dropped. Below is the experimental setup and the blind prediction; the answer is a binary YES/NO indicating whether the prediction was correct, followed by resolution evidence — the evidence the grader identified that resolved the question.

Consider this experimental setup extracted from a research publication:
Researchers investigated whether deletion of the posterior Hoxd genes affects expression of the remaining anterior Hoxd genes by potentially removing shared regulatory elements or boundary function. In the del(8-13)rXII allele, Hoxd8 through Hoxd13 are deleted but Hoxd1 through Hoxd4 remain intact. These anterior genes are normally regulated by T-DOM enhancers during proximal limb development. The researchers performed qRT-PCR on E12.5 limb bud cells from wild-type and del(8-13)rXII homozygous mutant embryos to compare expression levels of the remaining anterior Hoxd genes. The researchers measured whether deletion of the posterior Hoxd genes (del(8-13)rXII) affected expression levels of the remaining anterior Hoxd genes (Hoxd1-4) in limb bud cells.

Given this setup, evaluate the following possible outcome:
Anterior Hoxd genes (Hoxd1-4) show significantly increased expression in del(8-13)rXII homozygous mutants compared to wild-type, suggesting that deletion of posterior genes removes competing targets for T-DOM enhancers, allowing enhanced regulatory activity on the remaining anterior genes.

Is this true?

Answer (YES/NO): NO